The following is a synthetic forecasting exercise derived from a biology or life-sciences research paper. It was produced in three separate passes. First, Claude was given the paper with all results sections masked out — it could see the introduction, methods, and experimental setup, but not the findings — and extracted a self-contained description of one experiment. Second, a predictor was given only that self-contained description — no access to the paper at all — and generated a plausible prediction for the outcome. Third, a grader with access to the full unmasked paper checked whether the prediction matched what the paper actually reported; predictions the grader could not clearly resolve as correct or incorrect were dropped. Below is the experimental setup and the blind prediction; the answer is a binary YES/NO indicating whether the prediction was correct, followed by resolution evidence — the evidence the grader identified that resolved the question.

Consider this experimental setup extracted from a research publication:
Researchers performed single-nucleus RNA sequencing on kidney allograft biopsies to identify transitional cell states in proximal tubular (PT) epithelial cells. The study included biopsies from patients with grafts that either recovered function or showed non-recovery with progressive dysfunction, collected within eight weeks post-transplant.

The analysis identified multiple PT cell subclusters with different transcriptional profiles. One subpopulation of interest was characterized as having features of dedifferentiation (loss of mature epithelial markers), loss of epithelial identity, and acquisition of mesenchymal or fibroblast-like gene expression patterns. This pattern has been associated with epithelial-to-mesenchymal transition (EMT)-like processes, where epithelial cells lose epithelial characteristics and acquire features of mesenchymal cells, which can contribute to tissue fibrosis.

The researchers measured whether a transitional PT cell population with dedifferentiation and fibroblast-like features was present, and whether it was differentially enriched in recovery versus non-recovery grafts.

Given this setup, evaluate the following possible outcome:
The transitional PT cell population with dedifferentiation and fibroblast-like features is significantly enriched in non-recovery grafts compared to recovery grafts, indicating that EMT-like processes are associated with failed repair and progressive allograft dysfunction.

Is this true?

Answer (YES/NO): YES